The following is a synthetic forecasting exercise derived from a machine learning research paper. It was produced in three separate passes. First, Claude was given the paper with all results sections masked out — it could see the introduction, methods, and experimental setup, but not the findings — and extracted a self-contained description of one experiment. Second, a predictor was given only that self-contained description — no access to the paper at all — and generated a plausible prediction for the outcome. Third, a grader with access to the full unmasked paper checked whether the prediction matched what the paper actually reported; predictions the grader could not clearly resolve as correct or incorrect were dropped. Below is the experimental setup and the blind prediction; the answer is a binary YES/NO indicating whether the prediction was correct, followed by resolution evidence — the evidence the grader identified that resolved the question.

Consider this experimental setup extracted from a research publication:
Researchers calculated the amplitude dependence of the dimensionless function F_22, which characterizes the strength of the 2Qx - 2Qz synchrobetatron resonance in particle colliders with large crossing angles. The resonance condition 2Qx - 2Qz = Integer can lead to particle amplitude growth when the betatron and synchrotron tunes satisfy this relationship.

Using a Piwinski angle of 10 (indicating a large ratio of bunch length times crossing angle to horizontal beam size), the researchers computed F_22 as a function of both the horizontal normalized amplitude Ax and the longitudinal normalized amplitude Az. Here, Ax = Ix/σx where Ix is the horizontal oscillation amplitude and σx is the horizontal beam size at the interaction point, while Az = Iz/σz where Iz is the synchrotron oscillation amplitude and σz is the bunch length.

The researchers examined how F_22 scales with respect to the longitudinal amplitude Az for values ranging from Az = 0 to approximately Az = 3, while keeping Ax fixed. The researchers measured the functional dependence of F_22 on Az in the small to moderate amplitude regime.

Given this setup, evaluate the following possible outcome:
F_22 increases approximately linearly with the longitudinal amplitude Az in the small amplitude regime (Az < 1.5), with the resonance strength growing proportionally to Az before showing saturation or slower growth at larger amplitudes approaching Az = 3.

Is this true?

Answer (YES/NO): NO